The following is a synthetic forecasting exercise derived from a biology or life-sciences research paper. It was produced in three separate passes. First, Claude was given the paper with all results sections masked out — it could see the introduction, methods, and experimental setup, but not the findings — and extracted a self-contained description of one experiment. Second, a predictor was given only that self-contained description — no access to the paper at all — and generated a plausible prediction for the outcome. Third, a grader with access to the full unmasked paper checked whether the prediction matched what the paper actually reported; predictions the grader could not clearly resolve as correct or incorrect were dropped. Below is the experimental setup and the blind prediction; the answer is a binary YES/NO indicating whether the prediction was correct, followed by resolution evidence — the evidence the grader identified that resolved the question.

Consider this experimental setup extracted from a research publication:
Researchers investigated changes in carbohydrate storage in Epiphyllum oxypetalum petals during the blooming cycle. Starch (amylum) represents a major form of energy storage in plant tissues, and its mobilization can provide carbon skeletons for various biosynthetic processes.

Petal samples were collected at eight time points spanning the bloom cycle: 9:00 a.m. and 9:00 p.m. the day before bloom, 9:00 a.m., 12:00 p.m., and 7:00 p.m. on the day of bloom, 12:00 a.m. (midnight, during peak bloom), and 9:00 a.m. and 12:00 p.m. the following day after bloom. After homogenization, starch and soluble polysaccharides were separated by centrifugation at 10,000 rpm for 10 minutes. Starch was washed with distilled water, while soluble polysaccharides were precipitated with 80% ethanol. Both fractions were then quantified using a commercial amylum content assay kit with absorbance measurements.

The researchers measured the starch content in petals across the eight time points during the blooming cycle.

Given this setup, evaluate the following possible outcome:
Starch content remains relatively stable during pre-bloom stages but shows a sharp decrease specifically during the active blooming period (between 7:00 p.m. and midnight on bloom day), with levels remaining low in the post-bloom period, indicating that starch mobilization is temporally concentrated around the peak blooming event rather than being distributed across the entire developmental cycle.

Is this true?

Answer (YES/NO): NO